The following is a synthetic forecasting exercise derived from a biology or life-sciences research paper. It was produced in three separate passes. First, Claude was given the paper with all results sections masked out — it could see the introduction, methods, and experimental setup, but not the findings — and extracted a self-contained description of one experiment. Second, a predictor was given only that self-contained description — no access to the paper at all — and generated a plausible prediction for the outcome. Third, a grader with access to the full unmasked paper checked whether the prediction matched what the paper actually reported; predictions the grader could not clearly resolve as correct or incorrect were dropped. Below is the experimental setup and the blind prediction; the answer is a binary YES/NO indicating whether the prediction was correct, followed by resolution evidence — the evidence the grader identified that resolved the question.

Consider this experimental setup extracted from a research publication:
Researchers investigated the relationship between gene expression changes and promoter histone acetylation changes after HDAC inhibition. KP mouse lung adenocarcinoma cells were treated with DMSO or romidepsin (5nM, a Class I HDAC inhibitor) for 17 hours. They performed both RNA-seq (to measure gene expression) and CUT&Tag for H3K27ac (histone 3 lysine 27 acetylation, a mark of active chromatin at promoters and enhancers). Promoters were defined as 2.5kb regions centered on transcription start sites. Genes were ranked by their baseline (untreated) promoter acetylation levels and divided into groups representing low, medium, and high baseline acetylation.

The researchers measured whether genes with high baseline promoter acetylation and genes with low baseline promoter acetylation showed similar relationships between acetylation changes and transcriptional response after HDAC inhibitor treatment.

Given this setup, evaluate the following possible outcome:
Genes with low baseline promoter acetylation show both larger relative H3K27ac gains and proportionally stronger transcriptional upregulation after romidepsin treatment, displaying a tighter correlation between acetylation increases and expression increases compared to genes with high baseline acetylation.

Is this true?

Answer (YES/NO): NO